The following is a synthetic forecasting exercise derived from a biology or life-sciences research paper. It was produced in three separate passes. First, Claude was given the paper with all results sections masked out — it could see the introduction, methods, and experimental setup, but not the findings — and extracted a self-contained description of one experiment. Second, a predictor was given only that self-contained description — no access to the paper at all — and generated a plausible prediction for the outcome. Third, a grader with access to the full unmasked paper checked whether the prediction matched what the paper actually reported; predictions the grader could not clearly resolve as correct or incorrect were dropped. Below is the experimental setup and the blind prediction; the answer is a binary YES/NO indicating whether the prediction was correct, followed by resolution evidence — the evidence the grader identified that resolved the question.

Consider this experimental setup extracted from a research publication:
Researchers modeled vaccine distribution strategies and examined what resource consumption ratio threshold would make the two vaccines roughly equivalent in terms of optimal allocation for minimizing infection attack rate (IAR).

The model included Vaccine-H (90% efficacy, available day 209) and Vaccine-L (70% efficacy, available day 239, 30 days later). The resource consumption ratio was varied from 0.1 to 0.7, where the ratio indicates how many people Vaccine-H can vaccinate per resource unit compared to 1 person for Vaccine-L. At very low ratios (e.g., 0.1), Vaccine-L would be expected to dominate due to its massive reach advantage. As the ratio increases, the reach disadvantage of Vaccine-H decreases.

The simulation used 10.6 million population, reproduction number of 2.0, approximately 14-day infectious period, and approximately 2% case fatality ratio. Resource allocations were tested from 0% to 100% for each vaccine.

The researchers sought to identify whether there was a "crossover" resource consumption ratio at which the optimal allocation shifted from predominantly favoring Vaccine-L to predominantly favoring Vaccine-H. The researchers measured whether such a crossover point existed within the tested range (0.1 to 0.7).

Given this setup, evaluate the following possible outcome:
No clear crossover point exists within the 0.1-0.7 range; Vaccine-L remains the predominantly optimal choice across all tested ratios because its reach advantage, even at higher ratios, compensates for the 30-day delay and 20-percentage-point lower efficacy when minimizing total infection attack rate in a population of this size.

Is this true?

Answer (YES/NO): NO